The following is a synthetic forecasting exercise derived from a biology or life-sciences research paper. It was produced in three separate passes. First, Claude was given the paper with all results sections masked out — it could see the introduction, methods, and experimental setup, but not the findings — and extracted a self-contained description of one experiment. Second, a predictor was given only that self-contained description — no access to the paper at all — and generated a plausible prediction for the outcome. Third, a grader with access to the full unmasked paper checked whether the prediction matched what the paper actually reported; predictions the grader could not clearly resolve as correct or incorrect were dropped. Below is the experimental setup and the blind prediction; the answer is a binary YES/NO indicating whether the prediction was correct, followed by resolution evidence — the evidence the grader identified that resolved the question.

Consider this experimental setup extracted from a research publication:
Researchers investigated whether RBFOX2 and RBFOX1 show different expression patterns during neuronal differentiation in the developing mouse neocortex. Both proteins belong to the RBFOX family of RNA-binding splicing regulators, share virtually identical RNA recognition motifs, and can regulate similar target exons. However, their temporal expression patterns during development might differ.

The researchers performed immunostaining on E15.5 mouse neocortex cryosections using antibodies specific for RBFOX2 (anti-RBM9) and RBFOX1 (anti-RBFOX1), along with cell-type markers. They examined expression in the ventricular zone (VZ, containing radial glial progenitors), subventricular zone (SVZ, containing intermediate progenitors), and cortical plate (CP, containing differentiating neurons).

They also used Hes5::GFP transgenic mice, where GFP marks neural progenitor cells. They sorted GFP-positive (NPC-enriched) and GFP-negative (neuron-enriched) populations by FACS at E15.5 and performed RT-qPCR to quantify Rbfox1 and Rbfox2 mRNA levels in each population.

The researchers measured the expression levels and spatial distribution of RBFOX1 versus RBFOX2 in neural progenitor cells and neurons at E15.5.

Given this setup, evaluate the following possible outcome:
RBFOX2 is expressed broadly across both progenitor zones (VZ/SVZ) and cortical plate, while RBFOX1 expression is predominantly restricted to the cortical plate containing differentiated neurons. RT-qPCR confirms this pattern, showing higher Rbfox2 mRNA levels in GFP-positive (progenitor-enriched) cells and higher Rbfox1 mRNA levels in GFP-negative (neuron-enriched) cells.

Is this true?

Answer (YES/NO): NO